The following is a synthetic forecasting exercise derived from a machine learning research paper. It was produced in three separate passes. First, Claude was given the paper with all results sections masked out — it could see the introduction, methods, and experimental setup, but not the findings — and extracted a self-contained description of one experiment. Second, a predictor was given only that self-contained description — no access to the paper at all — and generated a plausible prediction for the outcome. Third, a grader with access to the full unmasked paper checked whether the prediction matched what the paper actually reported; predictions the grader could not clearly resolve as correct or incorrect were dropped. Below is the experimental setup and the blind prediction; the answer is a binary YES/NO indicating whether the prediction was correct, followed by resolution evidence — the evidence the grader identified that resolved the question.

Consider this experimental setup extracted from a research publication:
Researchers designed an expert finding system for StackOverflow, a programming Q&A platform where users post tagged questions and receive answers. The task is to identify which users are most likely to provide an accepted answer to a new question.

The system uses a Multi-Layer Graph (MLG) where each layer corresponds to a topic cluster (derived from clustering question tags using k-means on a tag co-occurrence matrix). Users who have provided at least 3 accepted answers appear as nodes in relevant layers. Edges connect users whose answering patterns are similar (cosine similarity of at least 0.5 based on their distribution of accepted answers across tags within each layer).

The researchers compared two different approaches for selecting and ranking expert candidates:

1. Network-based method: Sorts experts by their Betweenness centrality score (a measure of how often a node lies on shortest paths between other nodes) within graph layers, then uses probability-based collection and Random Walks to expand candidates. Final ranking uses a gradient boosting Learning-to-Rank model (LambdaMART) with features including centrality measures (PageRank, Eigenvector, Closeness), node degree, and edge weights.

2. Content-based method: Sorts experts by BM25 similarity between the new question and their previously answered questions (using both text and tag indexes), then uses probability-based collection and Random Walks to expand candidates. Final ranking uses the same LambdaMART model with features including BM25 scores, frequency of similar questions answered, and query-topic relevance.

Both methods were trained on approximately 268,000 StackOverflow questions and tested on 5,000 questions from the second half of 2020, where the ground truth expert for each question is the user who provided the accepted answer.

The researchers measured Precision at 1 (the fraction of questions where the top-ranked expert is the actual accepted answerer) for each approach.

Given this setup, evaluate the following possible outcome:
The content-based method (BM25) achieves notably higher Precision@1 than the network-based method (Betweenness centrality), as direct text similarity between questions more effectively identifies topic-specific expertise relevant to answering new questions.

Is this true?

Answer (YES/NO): YES